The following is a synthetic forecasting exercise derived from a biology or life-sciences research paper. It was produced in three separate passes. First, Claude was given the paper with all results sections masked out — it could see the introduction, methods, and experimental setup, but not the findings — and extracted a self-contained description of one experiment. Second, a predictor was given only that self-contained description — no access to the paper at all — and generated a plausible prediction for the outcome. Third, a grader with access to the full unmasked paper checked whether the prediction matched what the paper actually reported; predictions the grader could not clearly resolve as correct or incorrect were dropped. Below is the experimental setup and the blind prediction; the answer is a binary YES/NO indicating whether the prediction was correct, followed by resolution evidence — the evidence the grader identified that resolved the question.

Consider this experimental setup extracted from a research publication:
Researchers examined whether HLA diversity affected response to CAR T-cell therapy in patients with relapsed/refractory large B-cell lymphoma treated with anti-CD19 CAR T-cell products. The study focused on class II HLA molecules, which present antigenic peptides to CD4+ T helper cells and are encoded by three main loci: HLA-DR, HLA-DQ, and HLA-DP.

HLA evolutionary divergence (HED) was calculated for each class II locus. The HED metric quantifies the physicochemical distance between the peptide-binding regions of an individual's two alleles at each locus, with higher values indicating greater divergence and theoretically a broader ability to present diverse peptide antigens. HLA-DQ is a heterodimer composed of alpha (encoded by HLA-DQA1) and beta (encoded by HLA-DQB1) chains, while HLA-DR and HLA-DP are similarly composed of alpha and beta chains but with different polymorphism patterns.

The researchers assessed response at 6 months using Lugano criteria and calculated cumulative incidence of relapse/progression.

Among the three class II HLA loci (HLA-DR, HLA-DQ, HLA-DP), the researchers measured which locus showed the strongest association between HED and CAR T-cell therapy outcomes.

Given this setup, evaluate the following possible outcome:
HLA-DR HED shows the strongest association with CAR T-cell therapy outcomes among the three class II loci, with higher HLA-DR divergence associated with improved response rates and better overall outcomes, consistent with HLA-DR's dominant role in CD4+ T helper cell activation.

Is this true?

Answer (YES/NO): NO